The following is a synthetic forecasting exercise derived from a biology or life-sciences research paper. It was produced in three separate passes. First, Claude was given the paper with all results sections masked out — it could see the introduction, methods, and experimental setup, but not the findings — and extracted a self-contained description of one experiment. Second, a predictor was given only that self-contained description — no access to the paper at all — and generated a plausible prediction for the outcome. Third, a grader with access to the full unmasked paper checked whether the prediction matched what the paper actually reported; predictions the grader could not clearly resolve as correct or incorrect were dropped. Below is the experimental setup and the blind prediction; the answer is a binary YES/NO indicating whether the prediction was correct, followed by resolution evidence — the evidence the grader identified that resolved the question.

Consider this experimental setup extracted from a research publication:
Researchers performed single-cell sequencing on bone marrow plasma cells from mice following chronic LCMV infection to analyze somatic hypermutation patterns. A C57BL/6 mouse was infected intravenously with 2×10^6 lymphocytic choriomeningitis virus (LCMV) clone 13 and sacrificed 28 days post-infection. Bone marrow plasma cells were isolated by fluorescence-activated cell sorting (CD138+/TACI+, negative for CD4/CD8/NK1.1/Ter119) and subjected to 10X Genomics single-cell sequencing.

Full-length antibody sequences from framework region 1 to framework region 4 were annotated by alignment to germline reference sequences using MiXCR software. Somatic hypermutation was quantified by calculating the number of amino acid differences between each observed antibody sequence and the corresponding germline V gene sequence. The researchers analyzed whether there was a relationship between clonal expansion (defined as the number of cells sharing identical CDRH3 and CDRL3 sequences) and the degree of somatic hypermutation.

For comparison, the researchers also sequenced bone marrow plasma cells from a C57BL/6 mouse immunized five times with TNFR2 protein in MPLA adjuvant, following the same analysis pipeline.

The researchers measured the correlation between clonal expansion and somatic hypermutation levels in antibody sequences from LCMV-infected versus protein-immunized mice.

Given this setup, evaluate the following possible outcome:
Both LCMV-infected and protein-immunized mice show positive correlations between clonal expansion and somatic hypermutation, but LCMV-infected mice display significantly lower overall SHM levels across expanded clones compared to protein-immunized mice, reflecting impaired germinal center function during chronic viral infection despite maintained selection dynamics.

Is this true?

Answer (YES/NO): NO